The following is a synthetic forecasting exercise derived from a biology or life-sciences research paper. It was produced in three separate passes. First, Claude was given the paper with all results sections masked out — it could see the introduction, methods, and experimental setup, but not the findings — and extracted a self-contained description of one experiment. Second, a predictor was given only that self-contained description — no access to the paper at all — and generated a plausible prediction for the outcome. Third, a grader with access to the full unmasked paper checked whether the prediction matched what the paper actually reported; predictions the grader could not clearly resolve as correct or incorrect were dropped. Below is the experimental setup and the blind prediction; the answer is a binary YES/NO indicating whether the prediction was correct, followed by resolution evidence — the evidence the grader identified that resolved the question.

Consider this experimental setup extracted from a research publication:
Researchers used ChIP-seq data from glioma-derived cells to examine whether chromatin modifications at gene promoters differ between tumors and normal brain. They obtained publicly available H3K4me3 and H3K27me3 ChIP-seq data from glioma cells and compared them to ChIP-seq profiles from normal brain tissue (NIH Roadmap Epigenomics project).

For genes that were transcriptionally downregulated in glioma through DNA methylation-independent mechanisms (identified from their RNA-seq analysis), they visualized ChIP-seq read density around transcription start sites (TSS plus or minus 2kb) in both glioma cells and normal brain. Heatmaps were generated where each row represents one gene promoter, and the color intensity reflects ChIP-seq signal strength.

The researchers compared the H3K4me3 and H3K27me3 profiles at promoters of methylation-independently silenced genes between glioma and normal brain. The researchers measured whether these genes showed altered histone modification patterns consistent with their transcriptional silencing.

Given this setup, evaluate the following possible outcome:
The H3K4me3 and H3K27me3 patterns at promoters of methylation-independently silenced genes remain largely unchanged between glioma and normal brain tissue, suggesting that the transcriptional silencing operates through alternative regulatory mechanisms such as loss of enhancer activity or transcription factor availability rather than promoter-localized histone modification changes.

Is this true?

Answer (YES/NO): NO